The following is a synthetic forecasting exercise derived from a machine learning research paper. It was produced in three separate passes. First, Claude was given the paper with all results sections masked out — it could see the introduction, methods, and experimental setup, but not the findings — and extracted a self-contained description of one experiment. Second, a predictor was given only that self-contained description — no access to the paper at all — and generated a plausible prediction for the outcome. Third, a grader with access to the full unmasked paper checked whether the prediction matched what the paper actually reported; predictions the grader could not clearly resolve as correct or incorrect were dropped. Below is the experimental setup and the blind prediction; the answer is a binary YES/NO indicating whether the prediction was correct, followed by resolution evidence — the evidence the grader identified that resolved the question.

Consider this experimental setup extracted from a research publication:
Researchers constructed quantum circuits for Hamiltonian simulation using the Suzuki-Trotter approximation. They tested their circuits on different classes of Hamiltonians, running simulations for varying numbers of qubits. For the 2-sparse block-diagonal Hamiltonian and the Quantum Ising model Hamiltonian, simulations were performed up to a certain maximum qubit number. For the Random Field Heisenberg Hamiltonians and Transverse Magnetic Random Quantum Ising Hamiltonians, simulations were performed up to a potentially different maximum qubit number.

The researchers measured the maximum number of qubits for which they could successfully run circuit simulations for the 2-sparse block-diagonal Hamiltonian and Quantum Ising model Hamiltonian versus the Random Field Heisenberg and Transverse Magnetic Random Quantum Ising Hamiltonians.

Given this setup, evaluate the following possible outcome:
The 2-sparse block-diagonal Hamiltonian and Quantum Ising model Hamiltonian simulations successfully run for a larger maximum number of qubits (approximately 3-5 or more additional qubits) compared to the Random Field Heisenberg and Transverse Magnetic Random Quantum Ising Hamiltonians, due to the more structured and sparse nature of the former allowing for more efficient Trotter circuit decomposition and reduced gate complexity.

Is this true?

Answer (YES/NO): YES